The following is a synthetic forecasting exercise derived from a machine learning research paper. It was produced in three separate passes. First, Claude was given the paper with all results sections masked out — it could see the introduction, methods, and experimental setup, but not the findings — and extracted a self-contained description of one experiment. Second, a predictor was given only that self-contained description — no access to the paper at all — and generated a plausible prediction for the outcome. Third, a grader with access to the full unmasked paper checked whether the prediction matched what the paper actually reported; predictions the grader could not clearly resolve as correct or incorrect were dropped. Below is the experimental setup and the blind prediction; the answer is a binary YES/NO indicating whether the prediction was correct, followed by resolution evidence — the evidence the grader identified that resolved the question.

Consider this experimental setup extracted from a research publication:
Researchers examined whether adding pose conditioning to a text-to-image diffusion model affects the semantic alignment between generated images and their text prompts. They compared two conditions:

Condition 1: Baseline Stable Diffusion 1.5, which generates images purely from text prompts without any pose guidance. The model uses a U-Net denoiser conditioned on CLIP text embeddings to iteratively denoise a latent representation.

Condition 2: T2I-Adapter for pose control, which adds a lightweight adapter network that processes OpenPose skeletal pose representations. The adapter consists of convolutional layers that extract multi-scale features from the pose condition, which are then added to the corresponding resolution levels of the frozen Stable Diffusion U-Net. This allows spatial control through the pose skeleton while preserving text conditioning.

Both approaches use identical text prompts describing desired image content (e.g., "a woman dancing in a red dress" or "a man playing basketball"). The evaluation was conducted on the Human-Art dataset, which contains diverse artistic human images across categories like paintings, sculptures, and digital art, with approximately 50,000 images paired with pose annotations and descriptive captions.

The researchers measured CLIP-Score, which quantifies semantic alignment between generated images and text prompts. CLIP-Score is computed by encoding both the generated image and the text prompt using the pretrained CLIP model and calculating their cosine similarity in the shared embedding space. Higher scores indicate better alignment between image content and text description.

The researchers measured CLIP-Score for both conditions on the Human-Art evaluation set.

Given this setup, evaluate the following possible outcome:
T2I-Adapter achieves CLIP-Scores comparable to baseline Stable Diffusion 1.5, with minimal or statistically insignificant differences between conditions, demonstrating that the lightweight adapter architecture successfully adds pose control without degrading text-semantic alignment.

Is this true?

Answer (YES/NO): YES